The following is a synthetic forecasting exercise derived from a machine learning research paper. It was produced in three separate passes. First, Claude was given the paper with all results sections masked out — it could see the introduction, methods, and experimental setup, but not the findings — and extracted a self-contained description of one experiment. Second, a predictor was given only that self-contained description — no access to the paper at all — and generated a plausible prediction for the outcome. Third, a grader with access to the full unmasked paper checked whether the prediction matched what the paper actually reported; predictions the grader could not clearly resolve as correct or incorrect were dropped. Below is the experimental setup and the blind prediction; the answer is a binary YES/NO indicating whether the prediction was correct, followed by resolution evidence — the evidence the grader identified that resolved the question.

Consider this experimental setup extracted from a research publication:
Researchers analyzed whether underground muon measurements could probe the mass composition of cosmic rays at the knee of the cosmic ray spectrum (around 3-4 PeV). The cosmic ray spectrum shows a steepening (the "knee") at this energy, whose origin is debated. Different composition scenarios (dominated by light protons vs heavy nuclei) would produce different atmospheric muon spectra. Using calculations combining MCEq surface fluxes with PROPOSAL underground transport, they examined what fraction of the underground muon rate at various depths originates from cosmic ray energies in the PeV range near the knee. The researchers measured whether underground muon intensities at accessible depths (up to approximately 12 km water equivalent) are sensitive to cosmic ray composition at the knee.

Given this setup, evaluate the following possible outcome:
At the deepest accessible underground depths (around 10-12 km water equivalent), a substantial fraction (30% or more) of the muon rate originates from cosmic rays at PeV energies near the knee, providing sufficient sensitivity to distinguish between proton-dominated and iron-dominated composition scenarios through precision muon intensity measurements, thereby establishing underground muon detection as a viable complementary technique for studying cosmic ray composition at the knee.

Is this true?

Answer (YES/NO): NO